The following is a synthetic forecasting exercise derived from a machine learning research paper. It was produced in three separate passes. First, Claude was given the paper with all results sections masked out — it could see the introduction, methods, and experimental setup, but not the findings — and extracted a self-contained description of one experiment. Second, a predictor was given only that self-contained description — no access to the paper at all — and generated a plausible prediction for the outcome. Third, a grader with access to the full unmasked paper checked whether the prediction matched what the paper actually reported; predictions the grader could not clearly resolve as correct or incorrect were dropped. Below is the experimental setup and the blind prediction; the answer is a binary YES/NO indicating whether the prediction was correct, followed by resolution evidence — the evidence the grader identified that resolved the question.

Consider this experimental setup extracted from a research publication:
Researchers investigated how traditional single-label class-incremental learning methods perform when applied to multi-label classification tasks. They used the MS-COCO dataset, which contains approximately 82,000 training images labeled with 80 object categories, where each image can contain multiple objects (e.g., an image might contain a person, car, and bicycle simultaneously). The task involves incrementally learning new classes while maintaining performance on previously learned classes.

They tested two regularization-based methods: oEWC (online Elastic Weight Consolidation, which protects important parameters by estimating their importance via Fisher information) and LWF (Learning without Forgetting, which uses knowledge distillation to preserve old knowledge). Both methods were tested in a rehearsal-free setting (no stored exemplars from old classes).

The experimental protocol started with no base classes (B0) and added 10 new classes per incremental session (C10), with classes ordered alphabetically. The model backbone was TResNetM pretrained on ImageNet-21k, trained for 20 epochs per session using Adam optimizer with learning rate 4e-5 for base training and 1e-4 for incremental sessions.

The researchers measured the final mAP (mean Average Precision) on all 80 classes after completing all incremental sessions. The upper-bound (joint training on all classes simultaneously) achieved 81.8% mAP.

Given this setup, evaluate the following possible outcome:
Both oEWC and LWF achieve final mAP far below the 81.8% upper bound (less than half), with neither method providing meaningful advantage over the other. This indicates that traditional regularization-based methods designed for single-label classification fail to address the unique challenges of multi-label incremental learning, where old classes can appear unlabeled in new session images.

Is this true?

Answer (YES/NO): NO